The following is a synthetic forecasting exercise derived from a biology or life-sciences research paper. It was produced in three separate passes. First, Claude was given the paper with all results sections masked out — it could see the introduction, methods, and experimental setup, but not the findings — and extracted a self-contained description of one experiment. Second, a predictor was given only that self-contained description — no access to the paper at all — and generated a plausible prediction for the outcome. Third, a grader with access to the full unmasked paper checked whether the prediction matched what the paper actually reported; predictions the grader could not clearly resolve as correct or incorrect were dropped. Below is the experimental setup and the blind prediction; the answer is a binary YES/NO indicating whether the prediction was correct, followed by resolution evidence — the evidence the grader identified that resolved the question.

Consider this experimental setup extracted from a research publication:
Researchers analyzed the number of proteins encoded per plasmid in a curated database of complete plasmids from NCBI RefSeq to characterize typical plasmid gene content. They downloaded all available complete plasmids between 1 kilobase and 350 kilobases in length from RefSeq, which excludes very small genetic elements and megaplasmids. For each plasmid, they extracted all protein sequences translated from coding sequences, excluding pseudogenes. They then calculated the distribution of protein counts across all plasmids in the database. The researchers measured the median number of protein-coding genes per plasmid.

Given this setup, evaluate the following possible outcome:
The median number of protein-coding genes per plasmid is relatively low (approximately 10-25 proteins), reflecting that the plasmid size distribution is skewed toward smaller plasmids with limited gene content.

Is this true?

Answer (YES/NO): NO